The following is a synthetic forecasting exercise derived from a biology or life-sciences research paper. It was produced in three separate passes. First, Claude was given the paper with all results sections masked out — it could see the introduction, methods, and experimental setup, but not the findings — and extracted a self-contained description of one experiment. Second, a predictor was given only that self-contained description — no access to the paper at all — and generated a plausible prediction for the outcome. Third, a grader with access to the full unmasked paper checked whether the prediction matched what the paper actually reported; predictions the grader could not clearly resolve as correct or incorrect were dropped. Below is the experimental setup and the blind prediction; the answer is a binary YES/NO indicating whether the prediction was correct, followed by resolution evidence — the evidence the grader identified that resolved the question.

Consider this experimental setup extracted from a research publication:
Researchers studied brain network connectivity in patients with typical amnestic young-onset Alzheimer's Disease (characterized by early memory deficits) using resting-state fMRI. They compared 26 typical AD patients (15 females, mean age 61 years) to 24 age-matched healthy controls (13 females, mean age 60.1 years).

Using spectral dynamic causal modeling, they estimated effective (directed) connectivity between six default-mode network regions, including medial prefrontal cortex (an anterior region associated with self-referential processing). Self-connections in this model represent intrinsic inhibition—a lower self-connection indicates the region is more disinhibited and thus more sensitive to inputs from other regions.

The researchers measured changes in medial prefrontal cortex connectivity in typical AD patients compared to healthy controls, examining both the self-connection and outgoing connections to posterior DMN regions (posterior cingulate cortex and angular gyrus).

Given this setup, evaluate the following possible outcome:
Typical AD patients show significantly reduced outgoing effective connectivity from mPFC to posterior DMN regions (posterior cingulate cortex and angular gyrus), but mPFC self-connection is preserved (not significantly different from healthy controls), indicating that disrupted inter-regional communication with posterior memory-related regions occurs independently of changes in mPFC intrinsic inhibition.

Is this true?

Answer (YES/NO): NO